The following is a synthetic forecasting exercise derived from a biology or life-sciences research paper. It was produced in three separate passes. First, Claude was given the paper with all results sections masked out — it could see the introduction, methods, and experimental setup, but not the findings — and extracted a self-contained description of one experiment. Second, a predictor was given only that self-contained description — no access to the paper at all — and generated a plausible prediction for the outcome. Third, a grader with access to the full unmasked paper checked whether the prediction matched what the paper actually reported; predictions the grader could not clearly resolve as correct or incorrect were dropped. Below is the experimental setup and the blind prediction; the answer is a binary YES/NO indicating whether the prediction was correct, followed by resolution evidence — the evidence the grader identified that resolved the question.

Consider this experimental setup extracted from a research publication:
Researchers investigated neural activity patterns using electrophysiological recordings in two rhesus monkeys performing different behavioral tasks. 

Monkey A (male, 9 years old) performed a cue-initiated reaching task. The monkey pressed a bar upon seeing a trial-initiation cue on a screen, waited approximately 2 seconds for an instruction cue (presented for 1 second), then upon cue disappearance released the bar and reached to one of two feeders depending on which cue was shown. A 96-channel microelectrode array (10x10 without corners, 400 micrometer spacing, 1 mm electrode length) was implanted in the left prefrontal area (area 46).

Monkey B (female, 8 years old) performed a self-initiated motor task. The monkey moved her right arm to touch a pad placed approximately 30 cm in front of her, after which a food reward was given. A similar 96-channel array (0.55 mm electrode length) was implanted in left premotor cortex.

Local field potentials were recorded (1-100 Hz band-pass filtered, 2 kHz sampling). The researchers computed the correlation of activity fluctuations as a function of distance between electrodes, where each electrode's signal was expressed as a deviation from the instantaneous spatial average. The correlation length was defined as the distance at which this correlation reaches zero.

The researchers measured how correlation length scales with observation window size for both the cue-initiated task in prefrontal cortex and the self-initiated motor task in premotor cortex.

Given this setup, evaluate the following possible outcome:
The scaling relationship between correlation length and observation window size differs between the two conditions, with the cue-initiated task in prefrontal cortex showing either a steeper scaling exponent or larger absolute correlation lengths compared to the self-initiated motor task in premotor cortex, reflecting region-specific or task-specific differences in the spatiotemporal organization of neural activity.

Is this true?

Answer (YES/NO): NO